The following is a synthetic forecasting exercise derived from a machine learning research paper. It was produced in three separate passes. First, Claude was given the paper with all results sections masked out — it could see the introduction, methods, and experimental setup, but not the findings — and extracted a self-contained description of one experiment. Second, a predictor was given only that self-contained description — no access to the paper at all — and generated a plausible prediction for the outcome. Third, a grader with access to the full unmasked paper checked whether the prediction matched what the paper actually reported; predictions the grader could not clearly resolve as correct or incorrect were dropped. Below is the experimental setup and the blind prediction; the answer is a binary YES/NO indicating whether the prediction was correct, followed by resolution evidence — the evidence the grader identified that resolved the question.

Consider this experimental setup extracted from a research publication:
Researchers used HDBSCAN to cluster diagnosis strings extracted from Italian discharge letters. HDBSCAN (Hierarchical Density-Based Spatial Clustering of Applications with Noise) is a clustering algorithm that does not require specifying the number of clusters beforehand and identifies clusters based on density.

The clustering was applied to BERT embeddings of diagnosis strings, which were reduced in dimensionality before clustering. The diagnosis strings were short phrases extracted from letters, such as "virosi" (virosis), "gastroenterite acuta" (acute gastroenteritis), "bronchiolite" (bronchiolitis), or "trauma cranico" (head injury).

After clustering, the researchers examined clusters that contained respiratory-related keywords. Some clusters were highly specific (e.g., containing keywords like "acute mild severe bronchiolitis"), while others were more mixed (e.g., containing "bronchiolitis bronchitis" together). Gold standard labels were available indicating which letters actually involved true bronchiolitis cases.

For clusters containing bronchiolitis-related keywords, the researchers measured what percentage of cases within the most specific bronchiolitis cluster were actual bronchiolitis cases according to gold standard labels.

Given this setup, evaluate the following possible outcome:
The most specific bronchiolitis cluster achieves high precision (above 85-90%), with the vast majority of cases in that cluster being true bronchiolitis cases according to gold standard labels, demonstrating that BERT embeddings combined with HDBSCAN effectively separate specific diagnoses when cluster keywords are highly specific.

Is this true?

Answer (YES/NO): YES